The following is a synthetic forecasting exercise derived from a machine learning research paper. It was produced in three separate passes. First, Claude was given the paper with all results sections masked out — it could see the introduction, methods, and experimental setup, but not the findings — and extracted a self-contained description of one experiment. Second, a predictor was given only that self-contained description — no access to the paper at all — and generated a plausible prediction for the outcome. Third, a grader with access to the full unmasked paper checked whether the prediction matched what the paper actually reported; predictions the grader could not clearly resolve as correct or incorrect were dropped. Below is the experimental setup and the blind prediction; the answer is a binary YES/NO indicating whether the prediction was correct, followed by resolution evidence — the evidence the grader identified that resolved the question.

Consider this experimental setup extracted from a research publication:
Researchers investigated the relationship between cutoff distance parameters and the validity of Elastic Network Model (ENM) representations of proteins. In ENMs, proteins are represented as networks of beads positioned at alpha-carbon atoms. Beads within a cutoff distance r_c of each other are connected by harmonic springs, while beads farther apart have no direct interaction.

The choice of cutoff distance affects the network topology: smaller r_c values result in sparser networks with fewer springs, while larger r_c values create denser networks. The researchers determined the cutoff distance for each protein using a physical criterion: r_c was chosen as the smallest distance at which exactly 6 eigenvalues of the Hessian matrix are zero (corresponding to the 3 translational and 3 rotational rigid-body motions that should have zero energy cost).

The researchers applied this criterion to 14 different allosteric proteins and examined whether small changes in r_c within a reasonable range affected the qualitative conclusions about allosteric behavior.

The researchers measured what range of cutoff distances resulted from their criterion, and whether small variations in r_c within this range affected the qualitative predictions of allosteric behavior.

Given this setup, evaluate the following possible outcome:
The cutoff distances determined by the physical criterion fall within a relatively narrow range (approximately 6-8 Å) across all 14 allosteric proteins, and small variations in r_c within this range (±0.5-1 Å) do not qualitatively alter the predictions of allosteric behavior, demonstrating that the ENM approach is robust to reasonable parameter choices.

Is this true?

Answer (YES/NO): NO